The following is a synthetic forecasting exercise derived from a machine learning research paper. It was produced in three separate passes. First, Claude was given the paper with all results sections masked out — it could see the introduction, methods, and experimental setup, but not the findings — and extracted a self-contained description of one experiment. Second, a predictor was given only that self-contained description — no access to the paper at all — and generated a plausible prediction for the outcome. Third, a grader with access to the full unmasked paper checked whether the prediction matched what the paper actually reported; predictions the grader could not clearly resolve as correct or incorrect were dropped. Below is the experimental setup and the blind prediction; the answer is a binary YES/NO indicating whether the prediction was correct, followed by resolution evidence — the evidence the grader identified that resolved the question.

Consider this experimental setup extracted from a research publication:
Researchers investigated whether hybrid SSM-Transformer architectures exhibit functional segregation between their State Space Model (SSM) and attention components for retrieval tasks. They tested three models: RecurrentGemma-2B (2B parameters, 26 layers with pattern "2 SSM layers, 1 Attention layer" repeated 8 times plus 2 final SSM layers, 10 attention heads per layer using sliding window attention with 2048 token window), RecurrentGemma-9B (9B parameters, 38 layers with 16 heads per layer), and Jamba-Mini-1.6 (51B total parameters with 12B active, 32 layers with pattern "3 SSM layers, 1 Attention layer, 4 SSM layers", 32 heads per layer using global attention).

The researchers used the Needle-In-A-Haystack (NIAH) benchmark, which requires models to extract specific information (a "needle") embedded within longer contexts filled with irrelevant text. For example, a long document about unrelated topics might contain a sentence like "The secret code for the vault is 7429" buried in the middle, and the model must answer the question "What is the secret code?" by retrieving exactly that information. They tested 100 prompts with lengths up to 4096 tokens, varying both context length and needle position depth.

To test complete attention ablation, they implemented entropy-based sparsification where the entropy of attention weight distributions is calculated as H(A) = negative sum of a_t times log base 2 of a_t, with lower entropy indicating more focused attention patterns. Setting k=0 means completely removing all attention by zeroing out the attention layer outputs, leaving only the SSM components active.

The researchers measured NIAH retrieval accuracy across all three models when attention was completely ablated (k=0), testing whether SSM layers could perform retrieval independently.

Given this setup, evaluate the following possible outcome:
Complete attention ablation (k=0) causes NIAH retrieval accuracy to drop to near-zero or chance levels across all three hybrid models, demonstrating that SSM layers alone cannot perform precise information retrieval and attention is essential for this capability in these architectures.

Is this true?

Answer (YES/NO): YES